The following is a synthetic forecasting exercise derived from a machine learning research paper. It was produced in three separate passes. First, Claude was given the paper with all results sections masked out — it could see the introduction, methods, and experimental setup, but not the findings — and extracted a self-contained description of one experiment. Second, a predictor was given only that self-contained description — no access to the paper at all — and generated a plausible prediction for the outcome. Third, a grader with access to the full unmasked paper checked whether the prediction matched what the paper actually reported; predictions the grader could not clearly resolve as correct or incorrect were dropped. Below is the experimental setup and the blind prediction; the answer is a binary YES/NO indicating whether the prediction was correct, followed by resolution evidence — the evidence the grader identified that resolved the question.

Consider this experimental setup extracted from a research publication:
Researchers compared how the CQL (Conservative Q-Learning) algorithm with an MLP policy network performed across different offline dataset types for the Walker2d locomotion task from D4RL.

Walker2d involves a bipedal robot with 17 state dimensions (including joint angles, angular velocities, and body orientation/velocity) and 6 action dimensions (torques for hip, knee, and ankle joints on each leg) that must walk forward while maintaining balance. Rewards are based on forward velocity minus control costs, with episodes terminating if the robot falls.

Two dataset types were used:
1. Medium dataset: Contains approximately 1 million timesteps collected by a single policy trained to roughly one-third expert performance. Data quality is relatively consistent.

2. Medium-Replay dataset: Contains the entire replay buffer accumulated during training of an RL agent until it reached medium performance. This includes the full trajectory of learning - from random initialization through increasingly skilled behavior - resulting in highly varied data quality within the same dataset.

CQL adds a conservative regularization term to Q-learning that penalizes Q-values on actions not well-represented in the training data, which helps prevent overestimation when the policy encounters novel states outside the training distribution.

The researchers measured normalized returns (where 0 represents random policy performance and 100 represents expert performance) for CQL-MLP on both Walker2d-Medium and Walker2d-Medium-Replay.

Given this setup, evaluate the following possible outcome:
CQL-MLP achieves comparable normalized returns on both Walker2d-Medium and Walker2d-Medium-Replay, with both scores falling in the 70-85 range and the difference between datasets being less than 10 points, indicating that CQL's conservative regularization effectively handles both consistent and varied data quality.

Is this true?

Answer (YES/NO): NO